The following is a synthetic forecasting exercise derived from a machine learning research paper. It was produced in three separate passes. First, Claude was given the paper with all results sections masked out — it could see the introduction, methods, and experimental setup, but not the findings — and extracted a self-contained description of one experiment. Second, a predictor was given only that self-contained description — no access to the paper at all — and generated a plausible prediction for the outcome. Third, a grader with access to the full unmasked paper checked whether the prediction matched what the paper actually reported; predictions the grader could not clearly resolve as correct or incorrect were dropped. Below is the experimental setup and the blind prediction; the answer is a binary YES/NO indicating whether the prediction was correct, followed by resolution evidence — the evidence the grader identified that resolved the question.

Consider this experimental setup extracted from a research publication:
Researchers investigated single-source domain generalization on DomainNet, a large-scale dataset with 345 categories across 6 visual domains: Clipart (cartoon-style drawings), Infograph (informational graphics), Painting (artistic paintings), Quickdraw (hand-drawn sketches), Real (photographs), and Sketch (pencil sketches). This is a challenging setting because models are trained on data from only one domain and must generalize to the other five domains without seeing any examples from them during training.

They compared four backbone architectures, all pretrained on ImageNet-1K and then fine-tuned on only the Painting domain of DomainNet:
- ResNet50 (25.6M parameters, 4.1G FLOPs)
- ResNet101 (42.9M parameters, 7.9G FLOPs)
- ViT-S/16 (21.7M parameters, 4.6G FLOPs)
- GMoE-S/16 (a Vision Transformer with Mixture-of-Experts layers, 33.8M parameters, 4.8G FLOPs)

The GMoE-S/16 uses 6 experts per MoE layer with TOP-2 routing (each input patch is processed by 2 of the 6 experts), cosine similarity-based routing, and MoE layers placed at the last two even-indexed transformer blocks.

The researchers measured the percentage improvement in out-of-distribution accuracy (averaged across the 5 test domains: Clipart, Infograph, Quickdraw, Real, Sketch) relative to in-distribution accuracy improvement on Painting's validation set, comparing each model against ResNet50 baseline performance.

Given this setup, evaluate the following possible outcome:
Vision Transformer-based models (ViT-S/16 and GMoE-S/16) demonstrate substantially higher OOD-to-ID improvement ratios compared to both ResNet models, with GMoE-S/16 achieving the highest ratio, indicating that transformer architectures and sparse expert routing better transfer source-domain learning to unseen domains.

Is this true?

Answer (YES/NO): NO